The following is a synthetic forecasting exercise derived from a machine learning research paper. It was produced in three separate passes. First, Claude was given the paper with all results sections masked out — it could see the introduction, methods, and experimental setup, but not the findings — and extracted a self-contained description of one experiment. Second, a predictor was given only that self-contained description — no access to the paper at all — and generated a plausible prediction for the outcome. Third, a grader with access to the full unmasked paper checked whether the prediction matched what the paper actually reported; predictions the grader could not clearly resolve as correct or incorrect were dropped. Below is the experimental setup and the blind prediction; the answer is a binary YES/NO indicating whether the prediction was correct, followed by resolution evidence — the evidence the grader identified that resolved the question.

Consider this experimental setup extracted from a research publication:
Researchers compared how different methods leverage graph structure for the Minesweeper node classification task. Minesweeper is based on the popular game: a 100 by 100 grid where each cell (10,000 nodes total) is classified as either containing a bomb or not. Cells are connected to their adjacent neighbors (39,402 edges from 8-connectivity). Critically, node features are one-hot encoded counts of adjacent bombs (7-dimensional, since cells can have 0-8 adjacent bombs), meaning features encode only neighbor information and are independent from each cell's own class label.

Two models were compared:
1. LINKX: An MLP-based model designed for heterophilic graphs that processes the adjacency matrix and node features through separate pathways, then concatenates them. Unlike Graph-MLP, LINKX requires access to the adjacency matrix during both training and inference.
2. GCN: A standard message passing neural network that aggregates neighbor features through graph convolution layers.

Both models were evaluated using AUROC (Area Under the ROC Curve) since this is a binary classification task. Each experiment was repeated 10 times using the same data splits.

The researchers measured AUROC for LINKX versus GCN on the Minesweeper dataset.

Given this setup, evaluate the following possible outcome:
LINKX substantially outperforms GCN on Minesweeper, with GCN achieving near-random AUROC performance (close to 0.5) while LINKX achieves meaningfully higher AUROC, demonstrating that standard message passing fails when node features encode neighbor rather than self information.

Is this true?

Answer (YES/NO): NO